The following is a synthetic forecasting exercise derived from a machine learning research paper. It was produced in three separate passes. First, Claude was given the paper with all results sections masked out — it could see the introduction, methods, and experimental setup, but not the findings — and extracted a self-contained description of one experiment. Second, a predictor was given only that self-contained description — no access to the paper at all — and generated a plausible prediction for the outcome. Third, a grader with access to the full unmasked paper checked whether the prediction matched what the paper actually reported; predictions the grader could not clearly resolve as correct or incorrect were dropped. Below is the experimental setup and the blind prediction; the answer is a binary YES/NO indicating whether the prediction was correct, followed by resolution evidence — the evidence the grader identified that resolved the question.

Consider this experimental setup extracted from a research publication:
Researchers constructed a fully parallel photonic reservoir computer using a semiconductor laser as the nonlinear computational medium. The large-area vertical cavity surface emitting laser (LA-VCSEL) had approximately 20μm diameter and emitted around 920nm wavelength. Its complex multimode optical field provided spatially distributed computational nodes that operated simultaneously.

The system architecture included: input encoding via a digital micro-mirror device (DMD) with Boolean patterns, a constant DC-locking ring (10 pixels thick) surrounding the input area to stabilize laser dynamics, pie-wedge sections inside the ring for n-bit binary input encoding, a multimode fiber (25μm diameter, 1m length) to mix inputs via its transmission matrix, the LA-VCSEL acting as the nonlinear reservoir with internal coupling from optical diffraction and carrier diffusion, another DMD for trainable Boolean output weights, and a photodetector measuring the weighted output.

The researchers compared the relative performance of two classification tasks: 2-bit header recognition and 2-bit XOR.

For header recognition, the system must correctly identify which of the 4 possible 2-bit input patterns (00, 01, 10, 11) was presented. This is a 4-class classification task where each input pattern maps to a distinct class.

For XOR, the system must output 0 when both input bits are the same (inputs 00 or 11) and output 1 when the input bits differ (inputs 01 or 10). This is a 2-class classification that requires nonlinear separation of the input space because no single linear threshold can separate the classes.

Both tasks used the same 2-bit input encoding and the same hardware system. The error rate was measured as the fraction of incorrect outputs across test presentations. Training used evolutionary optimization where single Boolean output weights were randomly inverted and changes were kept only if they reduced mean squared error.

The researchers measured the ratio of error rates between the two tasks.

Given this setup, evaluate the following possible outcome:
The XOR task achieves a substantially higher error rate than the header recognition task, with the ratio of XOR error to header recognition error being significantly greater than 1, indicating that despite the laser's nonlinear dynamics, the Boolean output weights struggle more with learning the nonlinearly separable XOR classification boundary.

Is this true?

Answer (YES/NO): YES